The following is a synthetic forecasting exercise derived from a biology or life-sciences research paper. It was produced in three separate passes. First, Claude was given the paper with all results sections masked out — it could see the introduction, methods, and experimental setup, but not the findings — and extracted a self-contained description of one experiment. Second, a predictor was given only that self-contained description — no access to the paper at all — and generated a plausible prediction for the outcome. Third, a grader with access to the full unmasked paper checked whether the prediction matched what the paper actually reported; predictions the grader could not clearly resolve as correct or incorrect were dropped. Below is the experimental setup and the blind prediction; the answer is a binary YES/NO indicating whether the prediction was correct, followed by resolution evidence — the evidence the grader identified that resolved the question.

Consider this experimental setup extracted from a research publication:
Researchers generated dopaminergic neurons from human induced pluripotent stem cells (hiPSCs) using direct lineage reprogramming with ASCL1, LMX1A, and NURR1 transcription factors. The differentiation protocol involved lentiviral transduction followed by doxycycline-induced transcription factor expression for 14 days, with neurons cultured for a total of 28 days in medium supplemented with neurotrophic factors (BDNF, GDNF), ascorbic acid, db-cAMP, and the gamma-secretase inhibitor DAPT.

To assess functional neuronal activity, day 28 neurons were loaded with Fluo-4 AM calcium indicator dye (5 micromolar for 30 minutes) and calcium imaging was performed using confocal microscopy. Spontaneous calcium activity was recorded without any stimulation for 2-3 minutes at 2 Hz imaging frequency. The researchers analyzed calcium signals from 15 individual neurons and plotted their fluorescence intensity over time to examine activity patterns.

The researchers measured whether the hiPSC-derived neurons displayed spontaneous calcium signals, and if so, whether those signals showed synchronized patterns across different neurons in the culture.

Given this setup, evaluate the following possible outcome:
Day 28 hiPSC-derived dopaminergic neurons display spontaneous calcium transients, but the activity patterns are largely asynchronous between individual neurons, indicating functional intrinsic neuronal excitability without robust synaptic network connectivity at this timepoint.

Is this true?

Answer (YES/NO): NO